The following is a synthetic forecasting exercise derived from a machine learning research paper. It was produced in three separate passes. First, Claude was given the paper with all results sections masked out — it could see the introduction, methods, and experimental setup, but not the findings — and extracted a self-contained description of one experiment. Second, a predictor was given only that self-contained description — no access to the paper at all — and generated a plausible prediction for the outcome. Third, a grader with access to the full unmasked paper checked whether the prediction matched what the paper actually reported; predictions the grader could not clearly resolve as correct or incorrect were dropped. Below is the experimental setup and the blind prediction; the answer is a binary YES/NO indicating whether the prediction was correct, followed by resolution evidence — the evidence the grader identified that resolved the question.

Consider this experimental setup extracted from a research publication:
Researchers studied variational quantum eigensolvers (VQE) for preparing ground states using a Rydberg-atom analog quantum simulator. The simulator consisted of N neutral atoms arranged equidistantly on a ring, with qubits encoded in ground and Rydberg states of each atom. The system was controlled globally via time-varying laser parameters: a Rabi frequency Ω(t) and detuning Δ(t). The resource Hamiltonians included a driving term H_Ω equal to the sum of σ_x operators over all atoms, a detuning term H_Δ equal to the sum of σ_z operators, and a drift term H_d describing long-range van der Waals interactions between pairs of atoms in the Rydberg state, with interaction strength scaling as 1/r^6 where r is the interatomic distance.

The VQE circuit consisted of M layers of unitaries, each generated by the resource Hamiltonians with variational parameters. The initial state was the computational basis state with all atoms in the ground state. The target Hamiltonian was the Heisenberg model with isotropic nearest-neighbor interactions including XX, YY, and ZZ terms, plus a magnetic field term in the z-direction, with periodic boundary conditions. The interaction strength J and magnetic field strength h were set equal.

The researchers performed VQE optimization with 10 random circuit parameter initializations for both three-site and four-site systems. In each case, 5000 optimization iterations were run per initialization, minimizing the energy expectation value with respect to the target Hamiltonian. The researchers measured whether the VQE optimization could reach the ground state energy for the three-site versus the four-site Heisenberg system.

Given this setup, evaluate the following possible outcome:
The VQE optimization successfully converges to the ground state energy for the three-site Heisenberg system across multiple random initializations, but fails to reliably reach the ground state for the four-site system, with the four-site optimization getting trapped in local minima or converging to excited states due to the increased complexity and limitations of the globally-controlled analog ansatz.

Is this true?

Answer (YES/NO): NO